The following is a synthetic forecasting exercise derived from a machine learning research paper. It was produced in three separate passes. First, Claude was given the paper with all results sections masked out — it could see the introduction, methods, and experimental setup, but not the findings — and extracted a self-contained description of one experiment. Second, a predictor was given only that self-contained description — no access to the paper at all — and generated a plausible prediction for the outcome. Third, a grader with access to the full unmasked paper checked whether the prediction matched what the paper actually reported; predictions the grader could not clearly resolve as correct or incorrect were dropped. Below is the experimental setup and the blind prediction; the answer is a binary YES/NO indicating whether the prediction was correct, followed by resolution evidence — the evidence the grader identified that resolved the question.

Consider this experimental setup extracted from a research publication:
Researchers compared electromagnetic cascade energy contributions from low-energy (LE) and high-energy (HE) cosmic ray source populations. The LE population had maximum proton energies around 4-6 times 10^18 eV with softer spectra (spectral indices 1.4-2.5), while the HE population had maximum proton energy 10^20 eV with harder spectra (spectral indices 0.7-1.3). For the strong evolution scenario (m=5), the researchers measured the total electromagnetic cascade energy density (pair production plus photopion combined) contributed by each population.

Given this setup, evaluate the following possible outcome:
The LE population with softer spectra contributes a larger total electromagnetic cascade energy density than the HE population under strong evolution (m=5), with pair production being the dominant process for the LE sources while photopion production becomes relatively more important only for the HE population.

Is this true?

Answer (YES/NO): YES